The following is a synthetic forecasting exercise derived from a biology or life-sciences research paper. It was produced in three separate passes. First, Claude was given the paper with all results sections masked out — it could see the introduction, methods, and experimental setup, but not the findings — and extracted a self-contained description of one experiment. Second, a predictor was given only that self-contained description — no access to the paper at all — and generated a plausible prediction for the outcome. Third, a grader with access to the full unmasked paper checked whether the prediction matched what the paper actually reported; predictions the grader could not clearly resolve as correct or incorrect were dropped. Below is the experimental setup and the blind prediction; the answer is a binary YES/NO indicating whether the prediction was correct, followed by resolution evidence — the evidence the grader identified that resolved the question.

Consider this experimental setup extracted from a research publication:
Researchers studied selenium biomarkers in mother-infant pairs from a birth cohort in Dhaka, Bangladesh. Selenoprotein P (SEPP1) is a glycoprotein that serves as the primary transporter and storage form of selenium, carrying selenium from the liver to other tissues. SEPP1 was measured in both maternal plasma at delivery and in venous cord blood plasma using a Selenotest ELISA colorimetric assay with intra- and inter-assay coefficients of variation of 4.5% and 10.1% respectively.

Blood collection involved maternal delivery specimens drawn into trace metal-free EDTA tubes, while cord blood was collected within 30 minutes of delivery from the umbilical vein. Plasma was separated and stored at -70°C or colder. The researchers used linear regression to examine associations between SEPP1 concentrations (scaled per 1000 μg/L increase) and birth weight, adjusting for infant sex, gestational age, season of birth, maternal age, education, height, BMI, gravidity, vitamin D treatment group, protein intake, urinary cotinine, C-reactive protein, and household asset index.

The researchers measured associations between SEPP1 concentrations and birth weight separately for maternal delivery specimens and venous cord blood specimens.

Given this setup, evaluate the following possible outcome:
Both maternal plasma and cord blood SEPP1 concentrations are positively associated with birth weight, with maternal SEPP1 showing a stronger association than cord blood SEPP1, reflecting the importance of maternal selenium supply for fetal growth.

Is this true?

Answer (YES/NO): NO